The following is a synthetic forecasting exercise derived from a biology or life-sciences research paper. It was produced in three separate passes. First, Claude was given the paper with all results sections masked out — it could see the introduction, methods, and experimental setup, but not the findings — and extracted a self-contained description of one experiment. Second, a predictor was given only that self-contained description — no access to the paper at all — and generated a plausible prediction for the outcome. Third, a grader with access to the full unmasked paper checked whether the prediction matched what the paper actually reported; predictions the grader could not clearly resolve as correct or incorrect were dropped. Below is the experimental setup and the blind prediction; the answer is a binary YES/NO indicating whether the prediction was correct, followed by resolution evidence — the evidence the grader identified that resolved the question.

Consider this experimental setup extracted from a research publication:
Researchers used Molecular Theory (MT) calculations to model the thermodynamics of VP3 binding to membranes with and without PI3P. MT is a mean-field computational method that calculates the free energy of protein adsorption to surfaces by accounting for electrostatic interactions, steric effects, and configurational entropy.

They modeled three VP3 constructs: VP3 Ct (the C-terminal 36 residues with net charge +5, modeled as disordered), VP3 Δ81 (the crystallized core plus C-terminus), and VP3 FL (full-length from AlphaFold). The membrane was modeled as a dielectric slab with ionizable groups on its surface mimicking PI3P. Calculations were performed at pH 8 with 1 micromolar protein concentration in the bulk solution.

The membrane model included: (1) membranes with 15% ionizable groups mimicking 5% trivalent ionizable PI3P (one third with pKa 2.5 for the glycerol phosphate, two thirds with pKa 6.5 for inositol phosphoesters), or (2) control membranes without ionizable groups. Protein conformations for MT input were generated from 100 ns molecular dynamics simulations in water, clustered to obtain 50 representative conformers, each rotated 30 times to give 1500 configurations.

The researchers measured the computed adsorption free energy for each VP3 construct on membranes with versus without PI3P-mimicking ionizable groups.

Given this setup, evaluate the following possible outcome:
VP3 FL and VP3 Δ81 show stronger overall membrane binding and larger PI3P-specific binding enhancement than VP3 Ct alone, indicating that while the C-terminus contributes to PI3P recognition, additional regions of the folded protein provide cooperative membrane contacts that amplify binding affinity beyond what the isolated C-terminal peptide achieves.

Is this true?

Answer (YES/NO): NO